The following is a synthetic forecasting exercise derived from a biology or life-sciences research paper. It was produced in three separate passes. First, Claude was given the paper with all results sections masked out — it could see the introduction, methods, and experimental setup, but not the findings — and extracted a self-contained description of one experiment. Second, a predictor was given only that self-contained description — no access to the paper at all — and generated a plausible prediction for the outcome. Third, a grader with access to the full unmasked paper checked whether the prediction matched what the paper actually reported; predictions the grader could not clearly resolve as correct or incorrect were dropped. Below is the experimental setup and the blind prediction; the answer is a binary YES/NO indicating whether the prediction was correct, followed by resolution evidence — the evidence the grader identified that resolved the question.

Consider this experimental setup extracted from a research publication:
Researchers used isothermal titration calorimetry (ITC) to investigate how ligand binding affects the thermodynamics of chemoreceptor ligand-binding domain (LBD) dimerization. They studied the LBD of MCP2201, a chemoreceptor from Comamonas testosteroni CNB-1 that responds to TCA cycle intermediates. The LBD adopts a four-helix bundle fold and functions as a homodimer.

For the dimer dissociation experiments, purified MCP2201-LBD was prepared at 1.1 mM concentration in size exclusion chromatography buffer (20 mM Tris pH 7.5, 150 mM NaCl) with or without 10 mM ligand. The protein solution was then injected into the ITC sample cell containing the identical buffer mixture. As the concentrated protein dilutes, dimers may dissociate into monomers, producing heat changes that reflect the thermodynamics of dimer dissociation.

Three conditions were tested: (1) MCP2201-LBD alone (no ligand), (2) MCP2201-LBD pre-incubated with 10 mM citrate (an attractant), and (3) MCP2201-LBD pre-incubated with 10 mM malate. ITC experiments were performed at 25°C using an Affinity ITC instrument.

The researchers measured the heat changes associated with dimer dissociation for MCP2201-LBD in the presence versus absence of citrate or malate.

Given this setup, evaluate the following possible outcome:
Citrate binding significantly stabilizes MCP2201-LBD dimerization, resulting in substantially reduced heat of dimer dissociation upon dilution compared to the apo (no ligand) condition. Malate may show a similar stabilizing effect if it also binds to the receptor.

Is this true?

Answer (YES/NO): NO